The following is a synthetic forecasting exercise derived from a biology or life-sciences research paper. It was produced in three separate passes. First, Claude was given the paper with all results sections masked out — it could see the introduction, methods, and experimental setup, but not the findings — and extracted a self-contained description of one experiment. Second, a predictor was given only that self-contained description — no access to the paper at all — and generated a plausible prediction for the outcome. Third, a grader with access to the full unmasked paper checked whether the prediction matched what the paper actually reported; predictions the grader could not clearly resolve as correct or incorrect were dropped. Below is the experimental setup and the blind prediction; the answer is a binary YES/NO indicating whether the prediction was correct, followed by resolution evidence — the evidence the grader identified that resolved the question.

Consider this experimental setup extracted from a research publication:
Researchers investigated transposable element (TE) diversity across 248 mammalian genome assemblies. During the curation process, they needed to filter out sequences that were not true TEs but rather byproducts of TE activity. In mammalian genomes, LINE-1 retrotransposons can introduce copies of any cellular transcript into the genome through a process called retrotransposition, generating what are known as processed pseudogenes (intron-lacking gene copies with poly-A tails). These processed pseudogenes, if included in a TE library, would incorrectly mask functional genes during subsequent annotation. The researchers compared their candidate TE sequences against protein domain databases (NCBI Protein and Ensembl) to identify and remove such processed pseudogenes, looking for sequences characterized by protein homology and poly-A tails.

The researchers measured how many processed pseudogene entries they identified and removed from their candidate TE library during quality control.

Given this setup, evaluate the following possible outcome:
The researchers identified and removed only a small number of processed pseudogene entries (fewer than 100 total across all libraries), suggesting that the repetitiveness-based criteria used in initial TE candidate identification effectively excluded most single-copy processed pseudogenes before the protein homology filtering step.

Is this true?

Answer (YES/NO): NO